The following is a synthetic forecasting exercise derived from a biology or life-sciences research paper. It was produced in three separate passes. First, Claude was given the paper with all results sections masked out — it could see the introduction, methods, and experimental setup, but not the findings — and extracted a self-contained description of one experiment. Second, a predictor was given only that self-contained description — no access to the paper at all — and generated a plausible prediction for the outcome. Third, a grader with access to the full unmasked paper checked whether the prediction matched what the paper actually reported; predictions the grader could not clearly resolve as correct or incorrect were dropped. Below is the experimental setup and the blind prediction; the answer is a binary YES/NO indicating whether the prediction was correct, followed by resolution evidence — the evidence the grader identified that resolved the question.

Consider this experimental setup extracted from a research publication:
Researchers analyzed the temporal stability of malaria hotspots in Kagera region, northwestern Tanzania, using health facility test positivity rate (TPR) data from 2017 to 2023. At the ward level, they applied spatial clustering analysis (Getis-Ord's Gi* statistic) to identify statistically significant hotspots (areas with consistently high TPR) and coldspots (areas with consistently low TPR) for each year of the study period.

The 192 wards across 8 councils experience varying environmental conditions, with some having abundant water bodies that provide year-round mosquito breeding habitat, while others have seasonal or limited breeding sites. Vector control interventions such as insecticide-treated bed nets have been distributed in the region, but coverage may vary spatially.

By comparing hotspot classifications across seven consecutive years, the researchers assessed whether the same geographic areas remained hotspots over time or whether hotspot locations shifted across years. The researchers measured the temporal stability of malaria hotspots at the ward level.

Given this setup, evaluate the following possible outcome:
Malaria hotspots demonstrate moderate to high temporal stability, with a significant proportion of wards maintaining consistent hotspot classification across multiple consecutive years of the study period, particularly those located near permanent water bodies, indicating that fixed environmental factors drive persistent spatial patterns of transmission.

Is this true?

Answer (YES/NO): YES